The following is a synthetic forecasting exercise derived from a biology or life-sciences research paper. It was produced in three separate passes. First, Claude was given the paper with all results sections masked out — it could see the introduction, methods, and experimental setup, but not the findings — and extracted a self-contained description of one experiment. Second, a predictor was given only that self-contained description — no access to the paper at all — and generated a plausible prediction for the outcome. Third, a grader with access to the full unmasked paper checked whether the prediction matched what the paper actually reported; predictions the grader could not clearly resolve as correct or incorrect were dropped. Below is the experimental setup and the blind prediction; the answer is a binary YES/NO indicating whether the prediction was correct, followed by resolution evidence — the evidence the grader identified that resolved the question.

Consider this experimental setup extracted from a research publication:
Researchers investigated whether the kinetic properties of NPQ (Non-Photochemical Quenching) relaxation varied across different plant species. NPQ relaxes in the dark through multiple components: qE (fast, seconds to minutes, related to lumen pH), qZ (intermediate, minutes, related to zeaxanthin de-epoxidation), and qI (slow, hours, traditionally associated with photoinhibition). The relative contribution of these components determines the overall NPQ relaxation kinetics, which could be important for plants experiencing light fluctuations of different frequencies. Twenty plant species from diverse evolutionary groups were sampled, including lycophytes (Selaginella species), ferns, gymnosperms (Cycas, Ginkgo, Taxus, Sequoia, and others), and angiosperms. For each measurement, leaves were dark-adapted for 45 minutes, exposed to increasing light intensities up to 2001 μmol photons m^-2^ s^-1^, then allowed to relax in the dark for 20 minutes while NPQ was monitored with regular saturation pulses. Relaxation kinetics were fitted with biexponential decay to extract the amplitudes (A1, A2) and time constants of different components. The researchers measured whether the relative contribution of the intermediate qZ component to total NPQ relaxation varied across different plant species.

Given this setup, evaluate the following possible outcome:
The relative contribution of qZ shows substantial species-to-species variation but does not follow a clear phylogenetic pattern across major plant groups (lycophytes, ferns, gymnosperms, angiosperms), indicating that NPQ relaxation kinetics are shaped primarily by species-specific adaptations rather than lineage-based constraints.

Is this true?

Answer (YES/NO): YES